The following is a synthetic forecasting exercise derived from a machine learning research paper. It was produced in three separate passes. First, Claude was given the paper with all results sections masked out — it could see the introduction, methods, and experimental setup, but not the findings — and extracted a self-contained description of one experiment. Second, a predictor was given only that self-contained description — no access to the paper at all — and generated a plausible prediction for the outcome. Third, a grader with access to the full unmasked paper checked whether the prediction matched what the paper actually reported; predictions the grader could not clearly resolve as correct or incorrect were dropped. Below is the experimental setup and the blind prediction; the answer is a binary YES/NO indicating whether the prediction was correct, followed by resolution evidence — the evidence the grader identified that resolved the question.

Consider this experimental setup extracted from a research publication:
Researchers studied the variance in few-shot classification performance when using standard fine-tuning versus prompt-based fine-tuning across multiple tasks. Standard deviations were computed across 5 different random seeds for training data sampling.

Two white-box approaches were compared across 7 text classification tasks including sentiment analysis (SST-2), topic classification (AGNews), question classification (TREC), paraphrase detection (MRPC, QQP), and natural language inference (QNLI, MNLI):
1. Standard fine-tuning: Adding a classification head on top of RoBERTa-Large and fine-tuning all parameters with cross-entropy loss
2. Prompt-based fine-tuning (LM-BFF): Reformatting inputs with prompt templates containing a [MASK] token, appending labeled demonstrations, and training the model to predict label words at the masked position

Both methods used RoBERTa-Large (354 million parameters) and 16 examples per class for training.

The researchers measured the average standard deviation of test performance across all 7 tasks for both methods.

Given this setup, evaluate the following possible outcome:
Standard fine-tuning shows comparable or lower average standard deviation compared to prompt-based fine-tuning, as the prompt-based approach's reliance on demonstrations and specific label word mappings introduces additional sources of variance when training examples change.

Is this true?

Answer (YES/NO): NO